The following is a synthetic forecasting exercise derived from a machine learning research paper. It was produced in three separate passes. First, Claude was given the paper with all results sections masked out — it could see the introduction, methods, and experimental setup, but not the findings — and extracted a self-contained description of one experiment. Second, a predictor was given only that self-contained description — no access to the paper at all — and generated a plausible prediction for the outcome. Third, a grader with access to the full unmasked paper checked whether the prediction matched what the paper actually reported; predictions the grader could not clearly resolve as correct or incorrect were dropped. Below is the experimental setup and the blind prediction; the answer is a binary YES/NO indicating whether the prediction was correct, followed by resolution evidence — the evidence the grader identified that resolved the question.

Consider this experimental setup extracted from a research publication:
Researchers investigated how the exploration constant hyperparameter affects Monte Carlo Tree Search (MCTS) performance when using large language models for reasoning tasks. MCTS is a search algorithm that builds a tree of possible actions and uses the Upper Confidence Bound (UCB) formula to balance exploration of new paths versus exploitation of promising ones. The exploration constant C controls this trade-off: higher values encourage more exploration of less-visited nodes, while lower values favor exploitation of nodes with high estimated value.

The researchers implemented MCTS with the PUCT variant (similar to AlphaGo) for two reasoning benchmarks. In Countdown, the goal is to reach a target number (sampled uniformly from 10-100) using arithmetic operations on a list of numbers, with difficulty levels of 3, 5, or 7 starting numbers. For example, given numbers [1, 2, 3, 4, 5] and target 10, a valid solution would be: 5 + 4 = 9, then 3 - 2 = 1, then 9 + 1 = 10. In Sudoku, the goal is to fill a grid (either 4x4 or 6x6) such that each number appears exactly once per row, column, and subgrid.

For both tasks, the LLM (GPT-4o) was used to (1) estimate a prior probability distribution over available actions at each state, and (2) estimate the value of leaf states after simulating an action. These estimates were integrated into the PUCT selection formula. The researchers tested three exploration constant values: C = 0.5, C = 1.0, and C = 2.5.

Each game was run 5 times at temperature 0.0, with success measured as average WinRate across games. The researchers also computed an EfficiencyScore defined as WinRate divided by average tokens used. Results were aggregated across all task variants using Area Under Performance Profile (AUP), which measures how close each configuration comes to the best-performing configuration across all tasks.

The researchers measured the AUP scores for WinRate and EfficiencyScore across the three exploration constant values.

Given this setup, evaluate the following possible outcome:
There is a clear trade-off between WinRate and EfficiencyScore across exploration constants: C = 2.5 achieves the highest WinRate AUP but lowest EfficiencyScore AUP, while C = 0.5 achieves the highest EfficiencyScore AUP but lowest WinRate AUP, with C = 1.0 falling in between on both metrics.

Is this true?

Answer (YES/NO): NO